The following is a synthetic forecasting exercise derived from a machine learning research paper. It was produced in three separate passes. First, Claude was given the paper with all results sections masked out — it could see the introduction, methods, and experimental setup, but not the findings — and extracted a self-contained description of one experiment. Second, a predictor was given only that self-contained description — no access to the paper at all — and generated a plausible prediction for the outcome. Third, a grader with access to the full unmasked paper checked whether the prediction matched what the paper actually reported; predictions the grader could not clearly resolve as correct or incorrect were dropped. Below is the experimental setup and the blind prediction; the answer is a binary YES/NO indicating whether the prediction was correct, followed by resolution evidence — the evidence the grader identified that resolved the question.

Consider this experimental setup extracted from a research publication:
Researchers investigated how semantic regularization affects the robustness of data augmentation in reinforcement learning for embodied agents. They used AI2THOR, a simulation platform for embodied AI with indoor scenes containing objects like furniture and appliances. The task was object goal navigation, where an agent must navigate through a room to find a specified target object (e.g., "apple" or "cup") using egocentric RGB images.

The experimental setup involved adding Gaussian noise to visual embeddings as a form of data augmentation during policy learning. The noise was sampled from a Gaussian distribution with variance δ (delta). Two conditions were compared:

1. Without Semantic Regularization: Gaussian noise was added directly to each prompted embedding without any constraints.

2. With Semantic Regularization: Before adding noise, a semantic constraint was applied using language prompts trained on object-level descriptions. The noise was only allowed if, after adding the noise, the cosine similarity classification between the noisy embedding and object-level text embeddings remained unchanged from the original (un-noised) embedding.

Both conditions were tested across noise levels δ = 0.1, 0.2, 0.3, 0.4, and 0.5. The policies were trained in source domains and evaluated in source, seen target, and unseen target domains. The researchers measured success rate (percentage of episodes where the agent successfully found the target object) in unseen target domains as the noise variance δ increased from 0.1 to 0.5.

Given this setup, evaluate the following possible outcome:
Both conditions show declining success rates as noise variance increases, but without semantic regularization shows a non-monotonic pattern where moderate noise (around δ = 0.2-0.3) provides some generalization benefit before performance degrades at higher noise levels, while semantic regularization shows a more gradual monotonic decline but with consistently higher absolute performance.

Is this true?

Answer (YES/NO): NO